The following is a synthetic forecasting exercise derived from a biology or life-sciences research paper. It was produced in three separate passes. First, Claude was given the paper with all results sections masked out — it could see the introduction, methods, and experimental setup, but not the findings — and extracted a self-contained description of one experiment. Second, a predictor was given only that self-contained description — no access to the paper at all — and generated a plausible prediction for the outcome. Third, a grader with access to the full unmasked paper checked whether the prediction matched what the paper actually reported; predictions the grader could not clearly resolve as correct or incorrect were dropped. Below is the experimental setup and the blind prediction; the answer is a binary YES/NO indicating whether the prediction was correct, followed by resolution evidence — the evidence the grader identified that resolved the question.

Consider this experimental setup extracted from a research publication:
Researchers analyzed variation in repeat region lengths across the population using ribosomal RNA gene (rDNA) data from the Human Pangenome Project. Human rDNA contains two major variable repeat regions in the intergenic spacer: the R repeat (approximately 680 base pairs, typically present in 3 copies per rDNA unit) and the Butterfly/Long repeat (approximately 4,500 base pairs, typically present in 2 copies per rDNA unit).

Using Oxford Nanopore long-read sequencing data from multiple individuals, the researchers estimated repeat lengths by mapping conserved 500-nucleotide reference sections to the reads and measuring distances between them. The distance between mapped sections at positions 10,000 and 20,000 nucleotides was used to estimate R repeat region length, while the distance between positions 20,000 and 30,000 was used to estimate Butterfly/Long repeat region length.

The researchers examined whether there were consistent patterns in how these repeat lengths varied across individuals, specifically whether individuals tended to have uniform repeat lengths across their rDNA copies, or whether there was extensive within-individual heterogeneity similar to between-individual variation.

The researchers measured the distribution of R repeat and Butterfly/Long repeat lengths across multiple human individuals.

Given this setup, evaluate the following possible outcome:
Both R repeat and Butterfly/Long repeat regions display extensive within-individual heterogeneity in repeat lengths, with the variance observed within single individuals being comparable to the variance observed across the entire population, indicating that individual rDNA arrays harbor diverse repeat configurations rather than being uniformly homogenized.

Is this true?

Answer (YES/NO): NO